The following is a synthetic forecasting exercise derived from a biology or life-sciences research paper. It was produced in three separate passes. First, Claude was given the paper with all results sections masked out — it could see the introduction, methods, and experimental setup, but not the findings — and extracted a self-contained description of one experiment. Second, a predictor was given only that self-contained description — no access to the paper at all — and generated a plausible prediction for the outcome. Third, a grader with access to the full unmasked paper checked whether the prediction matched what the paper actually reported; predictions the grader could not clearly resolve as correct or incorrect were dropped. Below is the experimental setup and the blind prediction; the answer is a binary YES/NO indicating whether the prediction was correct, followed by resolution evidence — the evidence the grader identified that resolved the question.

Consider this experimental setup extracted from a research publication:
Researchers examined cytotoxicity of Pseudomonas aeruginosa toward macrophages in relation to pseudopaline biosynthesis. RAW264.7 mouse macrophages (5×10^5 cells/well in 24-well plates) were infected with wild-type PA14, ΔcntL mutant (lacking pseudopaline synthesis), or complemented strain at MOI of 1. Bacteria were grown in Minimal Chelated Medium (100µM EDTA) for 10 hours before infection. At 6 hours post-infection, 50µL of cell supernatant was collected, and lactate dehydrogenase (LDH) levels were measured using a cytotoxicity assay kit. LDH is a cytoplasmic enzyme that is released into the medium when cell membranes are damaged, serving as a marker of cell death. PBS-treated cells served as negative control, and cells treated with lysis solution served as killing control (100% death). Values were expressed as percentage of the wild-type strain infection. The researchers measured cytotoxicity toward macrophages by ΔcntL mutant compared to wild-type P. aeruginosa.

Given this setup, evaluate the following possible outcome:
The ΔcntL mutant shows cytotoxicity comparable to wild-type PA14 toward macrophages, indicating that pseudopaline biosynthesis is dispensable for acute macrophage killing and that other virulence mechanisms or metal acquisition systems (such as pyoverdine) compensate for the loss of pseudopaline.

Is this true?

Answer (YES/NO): NO